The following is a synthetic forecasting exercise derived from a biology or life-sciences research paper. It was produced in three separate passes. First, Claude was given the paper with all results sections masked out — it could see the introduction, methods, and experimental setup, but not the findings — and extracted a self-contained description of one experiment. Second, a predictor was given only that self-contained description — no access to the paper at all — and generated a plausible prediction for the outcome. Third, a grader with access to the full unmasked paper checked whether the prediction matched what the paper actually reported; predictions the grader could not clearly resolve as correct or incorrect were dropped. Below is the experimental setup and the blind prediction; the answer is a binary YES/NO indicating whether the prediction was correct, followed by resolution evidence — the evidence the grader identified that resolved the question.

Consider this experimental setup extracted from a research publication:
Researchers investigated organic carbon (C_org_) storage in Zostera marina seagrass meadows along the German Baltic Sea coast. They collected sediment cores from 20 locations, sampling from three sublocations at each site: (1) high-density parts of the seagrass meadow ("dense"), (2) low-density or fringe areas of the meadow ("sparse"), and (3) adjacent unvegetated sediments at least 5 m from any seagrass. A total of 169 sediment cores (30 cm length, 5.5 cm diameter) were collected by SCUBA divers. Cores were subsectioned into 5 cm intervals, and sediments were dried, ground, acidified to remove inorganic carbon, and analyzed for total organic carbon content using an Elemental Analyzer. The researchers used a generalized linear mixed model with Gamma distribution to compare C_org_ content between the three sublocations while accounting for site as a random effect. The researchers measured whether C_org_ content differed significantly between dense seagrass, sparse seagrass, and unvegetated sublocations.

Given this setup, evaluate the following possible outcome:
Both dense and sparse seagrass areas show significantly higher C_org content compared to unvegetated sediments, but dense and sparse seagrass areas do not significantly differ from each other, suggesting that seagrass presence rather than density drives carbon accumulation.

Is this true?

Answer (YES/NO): YES